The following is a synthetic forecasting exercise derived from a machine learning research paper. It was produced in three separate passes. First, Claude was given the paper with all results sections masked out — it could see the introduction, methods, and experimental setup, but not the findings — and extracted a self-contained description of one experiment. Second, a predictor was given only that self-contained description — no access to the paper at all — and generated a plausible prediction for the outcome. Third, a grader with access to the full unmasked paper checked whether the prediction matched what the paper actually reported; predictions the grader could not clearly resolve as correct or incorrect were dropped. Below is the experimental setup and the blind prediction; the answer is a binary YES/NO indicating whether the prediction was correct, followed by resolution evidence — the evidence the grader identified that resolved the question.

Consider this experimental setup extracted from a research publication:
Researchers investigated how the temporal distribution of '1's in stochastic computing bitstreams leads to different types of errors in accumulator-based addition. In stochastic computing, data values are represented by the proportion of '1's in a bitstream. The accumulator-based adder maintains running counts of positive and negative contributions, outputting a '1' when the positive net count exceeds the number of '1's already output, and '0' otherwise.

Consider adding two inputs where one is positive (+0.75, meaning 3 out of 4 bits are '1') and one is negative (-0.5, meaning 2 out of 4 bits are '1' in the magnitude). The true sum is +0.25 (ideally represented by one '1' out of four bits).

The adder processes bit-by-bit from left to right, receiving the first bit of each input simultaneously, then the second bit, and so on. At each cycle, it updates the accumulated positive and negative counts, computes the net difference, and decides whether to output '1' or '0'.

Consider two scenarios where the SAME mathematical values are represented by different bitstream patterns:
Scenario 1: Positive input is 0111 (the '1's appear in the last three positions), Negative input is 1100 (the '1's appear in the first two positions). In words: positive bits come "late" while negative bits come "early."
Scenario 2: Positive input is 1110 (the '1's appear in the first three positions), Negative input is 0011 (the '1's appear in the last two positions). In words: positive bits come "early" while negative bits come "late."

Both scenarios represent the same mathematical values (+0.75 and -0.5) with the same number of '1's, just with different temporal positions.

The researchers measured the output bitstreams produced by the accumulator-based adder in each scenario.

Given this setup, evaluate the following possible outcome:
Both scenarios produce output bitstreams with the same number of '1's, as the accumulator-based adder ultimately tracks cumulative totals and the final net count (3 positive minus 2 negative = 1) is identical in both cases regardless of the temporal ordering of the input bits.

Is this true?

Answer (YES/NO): NO